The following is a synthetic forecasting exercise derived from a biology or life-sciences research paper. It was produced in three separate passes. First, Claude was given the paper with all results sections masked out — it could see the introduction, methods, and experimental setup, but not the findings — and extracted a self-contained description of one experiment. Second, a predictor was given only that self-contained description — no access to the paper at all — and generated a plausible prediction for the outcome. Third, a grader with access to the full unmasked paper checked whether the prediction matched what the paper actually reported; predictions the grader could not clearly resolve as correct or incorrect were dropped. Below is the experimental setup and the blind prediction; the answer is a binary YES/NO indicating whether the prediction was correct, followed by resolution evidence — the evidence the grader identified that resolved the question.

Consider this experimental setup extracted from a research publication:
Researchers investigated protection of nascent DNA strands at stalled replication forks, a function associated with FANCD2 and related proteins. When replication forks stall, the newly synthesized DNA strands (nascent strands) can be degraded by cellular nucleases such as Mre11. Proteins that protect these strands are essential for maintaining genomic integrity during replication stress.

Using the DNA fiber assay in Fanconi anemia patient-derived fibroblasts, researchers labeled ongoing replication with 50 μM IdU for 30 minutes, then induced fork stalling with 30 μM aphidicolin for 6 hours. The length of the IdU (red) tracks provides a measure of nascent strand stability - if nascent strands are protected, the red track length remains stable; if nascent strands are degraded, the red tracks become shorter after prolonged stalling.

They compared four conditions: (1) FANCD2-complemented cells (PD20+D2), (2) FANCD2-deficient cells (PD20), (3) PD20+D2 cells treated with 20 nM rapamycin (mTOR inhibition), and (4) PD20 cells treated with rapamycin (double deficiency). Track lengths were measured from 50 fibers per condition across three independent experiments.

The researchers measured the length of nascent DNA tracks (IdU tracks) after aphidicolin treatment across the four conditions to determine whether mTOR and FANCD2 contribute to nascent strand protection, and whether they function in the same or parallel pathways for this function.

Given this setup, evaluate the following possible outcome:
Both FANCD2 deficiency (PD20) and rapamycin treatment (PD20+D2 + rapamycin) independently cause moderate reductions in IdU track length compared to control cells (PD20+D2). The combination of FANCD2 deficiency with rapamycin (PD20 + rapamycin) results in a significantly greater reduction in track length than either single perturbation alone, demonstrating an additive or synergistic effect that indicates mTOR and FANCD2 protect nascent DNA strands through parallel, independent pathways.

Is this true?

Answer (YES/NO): NO